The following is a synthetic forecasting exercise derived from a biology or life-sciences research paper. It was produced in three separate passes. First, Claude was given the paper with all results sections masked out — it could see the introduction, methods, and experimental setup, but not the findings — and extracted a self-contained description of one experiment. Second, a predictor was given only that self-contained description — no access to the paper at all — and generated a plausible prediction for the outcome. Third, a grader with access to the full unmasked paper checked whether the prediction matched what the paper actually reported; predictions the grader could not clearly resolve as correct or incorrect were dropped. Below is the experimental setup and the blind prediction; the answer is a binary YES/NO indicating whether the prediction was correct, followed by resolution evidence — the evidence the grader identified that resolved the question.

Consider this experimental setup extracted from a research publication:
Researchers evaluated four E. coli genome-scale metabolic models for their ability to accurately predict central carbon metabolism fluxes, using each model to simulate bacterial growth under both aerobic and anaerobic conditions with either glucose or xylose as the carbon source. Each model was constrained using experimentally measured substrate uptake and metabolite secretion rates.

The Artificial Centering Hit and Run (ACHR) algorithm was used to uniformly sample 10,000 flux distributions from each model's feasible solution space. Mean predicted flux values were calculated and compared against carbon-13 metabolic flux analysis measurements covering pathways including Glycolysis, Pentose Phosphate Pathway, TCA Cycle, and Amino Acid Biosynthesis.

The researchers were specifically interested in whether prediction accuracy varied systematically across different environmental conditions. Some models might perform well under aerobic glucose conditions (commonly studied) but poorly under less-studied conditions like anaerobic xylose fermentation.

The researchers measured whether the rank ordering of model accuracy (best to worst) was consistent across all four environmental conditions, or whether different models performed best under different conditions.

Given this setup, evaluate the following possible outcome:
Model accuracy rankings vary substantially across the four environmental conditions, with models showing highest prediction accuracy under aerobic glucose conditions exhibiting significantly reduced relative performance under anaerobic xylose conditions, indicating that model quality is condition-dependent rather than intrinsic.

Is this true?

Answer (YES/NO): NO